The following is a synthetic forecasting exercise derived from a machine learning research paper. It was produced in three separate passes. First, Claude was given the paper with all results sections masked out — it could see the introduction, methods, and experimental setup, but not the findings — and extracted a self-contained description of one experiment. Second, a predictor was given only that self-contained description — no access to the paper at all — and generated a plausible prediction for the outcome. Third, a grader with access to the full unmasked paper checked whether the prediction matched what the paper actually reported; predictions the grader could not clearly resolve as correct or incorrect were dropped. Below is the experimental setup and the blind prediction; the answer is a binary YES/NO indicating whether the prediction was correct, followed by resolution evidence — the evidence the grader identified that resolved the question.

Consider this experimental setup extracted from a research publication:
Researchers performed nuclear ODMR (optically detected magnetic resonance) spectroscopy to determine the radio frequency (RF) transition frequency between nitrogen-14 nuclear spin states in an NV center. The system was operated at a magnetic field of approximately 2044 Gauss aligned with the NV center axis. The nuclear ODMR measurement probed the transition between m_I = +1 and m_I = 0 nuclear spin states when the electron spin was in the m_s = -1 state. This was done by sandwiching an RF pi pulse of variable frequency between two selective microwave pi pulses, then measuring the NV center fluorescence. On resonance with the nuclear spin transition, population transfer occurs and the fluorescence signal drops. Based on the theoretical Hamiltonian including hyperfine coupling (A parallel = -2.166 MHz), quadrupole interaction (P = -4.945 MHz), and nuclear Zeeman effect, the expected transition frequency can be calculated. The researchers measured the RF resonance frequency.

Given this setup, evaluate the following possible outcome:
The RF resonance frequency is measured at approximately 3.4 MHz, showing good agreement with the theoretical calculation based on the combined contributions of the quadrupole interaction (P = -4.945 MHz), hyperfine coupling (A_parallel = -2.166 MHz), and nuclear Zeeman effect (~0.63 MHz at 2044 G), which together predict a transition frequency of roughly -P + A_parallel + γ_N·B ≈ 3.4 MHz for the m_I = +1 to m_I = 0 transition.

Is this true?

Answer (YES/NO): YES